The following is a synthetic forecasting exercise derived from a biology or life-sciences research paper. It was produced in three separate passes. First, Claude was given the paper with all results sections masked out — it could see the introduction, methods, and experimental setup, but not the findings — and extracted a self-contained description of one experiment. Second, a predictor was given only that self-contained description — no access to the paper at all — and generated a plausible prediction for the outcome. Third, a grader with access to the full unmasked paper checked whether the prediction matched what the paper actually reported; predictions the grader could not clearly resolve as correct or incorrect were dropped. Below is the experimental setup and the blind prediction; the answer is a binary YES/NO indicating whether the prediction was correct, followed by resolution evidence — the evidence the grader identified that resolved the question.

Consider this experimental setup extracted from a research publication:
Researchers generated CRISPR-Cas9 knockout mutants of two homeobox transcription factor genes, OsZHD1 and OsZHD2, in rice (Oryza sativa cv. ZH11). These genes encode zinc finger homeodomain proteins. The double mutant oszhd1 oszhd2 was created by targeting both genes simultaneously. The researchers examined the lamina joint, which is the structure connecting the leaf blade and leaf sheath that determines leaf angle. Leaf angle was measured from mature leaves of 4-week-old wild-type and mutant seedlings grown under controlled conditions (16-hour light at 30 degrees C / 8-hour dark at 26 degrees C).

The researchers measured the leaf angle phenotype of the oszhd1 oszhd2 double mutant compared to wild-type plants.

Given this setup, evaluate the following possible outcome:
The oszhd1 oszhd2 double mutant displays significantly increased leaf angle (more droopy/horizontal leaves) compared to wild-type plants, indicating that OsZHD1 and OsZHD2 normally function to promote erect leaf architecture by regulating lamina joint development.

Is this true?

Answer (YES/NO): NO